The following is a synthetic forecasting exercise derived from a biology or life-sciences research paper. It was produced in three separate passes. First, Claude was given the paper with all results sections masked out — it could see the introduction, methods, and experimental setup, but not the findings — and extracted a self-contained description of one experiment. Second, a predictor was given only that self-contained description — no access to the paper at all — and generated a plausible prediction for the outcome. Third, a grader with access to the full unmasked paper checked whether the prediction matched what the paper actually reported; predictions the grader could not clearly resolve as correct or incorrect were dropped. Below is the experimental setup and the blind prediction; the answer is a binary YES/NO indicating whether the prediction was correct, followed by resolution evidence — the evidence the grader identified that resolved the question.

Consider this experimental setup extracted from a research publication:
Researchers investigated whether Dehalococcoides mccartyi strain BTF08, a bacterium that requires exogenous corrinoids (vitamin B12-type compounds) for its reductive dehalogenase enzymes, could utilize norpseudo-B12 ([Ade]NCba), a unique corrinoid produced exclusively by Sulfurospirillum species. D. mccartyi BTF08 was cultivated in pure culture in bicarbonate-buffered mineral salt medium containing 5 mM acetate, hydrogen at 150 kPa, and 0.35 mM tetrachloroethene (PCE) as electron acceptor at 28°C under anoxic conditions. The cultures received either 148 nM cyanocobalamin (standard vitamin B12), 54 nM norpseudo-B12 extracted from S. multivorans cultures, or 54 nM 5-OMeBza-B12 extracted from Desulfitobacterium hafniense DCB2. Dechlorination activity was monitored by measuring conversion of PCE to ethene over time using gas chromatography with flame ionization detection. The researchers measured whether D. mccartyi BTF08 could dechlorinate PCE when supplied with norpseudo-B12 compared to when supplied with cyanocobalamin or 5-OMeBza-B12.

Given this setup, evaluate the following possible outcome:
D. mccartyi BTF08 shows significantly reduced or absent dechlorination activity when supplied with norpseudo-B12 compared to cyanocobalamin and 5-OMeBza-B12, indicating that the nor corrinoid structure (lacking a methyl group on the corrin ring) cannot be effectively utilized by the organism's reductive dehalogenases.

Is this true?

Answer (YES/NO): NO